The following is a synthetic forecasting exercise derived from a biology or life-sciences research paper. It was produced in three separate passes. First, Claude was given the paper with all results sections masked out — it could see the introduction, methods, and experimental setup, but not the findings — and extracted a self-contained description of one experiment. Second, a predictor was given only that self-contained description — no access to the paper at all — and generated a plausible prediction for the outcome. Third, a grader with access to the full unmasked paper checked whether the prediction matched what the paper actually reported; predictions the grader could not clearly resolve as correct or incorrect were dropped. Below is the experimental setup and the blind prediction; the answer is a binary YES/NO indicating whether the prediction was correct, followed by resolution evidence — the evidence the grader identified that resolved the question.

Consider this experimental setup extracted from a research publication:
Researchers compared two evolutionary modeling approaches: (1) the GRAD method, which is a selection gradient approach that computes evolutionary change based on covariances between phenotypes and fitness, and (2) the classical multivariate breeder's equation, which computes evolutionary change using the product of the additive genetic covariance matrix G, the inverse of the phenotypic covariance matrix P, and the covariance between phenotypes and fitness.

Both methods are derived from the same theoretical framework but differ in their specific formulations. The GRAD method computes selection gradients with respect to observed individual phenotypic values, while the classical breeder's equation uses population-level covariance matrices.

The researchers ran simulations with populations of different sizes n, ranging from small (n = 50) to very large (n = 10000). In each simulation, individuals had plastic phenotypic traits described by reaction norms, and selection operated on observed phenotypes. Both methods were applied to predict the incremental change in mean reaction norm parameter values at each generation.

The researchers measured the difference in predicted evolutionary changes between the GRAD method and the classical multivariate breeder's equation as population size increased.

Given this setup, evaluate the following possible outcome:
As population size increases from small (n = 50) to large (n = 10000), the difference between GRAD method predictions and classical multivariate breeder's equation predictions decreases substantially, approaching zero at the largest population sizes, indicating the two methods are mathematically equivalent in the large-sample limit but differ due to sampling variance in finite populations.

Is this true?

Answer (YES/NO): YES